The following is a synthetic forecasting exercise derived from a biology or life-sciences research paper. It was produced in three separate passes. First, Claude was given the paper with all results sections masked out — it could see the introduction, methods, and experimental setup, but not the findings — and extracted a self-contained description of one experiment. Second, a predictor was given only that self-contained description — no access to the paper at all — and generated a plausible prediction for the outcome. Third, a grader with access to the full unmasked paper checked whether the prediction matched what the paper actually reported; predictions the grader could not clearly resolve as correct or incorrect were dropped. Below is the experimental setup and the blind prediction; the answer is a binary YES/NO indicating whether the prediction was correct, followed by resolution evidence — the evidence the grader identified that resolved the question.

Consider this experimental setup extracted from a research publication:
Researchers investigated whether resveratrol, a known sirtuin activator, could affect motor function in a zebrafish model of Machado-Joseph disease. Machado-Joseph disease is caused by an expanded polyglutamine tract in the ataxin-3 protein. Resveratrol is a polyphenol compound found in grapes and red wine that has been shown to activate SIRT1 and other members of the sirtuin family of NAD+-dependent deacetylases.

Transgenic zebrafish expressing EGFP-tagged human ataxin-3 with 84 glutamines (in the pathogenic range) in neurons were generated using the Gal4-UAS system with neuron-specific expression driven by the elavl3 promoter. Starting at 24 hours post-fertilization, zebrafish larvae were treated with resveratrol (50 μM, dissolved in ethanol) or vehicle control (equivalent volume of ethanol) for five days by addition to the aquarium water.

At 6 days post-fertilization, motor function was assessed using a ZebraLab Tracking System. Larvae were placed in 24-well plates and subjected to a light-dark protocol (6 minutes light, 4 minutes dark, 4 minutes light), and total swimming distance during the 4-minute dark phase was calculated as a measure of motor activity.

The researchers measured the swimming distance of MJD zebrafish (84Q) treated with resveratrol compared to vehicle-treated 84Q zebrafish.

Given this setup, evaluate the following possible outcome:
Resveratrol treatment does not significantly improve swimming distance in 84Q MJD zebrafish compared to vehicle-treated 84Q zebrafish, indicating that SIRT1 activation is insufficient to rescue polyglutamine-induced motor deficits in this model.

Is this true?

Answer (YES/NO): NO